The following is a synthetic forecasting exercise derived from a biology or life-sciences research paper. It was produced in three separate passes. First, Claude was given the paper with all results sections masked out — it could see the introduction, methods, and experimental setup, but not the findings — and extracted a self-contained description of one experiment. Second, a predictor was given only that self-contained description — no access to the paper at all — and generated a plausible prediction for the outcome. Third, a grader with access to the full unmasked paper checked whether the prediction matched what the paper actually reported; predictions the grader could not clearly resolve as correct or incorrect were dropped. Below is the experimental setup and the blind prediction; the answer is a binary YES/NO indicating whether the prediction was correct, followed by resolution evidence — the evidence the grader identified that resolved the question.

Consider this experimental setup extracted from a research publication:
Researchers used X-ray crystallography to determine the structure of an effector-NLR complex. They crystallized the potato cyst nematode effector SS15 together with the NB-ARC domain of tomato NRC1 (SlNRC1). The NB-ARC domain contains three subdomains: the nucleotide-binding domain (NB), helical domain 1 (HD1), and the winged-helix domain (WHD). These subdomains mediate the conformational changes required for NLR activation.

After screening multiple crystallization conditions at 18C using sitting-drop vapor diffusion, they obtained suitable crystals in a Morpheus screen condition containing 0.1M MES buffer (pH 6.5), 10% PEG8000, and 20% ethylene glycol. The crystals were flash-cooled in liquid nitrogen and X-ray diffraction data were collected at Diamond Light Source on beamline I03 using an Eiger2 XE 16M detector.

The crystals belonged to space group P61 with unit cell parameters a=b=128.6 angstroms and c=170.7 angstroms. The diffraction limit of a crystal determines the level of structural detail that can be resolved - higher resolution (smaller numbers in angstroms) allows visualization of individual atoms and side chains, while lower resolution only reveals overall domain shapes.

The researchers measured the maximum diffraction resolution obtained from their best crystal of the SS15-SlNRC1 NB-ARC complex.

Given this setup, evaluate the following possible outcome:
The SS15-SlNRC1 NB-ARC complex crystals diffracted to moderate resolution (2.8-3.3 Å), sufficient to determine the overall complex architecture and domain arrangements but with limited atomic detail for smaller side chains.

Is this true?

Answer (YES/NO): NO